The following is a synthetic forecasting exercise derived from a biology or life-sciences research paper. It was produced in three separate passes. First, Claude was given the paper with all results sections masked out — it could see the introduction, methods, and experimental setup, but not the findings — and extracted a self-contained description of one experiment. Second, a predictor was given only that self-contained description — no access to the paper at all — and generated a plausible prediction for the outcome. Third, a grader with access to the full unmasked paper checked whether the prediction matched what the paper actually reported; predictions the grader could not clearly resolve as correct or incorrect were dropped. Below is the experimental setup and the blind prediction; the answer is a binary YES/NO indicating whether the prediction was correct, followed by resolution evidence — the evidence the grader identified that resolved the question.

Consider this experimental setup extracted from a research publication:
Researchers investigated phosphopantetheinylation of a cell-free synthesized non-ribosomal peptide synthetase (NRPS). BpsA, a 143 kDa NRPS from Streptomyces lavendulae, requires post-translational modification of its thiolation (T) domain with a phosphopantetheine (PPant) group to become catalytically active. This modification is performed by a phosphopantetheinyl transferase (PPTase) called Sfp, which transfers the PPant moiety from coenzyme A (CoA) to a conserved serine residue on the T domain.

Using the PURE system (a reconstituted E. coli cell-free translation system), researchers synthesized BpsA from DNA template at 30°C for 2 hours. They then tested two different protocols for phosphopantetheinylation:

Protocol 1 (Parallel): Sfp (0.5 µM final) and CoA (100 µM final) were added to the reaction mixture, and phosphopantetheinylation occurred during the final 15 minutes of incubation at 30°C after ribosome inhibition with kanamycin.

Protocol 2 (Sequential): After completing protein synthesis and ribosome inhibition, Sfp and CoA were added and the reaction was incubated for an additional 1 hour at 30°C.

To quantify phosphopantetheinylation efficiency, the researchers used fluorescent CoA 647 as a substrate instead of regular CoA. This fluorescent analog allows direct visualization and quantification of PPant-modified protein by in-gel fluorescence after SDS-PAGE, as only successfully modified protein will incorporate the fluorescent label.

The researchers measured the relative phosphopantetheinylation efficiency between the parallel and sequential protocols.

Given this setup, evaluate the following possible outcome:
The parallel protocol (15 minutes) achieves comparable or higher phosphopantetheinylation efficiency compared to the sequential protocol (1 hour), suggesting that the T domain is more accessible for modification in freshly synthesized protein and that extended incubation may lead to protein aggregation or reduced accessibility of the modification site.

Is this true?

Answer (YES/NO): YES